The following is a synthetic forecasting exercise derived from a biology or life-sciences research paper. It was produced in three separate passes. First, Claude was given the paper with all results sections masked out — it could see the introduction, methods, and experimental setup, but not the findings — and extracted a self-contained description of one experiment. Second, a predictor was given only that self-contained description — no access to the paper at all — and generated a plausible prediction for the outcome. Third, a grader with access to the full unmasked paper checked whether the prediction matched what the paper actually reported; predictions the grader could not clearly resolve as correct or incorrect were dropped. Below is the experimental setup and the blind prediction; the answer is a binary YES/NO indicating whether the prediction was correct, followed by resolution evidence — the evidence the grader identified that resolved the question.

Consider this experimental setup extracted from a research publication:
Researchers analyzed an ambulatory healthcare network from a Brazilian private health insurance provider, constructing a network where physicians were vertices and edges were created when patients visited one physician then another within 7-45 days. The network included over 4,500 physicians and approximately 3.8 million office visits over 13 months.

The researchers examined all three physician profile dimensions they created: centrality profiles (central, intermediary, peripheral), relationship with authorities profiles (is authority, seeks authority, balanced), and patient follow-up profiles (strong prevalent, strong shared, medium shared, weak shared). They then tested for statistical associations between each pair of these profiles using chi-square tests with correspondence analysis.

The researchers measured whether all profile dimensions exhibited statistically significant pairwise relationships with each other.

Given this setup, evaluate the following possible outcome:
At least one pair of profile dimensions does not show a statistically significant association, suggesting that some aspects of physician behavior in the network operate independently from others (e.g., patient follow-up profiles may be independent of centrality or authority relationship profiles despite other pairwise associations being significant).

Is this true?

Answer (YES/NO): NO